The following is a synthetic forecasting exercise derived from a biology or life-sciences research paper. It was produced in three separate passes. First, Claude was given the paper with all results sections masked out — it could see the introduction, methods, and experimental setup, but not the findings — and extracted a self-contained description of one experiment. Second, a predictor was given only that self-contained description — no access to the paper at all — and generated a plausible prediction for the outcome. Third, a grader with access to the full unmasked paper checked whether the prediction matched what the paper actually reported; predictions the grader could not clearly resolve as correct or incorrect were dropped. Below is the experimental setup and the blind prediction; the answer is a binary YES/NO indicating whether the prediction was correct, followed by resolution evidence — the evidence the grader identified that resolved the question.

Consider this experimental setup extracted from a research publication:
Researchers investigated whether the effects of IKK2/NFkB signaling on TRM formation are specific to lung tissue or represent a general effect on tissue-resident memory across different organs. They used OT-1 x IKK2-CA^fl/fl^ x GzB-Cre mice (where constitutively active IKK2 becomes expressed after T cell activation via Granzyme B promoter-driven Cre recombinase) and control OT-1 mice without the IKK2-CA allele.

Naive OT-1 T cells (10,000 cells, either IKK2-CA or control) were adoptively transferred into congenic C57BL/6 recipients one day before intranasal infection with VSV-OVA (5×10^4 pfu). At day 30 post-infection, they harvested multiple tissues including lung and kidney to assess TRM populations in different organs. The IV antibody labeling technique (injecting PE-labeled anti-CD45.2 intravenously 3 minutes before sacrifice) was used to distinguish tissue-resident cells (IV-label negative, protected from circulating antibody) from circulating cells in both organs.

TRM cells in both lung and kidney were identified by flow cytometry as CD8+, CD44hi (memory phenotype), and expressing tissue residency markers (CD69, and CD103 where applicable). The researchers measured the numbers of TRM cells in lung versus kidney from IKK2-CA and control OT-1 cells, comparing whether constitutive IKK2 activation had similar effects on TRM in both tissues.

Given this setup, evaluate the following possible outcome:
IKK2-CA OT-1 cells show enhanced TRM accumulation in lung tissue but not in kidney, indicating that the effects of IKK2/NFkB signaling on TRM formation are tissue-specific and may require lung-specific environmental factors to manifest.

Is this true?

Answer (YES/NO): NO